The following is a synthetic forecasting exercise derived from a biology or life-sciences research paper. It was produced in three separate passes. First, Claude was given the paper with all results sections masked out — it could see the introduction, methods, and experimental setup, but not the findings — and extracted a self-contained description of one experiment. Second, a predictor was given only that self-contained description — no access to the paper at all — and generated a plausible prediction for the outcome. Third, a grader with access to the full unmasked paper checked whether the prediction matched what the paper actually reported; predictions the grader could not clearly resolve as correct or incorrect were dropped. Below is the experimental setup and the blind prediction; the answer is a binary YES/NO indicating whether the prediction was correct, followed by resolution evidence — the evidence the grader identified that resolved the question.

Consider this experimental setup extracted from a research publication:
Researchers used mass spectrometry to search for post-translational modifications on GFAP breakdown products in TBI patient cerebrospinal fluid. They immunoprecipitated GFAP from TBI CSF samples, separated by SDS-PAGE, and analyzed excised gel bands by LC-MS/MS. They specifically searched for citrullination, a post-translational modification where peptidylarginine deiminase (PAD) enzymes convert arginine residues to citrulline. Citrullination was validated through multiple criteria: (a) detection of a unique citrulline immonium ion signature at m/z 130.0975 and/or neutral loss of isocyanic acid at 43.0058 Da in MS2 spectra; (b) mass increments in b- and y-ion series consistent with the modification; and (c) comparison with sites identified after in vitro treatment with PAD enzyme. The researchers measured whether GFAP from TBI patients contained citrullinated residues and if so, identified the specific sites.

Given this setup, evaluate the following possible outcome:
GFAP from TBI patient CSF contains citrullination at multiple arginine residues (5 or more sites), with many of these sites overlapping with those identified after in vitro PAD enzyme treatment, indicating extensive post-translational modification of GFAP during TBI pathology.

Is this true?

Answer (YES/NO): YES